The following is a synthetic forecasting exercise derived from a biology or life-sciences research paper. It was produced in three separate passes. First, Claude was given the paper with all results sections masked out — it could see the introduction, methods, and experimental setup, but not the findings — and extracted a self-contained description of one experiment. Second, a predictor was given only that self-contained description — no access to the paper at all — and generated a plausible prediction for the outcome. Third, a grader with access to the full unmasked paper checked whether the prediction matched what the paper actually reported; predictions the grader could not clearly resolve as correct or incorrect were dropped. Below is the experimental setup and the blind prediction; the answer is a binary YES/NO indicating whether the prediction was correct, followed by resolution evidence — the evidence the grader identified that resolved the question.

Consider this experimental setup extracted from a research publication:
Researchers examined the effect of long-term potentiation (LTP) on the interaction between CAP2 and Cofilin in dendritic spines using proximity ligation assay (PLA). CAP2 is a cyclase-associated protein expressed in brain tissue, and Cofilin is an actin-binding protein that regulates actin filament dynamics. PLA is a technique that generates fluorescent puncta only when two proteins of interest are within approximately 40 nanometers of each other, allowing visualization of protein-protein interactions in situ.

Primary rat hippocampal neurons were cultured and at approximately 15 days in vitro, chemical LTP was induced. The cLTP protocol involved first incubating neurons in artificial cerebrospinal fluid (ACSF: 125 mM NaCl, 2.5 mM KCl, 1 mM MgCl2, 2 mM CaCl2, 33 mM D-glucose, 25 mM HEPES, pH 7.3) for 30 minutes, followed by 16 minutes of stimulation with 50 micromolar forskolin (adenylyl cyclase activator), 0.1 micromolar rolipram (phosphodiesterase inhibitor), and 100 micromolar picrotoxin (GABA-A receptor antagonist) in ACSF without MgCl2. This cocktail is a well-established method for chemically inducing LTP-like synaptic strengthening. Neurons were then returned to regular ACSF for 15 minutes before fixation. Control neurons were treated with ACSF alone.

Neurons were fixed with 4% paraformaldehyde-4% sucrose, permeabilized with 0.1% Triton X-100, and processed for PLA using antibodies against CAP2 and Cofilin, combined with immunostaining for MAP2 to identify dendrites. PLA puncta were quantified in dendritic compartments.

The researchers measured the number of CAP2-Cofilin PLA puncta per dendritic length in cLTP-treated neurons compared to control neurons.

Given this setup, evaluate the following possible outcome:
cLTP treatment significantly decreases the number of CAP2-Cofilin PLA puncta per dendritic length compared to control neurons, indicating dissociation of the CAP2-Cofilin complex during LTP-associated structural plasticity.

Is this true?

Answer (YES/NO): NO